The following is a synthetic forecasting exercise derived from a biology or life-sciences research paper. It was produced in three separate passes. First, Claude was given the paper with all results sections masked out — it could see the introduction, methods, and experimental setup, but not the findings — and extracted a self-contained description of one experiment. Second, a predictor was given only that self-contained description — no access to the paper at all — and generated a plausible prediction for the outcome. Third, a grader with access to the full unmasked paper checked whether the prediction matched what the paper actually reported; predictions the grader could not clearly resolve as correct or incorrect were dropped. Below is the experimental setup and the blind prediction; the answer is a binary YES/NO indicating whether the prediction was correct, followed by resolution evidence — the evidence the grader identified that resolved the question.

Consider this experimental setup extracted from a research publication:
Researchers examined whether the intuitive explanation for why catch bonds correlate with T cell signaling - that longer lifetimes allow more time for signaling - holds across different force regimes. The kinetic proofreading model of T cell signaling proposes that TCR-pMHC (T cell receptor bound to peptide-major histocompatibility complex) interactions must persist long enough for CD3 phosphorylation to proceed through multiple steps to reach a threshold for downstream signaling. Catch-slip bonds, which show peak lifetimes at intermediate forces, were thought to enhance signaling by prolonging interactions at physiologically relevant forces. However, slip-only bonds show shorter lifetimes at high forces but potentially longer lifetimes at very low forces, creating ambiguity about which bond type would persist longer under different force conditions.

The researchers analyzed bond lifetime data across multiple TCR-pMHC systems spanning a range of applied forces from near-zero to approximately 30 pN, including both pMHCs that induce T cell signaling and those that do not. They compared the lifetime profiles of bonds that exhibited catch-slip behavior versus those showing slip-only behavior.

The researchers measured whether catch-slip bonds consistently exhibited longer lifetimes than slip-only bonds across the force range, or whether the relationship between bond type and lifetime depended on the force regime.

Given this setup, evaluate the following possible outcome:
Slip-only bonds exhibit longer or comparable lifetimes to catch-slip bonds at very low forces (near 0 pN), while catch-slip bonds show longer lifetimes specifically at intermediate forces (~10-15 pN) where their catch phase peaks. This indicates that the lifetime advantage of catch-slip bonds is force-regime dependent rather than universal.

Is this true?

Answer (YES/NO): NO